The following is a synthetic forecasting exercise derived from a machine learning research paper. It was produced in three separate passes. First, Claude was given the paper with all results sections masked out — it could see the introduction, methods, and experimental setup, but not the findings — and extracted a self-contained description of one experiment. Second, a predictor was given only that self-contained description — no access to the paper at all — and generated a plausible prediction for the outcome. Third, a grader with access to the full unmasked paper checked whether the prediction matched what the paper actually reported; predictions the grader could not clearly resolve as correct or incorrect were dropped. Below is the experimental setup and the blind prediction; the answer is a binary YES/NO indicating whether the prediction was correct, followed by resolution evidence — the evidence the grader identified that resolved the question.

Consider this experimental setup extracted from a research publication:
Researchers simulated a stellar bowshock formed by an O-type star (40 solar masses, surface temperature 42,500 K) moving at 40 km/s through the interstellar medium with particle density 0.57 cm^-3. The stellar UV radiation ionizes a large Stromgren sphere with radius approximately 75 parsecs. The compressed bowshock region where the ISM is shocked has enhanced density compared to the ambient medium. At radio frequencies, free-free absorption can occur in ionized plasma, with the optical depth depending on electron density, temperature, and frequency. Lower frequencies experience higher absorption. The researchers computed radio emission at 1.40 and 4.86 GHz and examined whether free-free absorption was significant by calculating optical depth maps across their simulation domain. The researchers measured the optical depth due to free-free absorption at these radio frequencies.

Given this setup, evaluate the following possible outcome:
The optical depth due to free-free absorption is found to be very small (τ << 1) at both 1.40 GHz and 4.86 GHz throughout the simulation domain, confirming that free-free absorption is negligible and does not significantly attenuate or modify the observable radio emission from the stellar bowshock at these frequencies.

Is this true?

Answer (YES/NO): YES